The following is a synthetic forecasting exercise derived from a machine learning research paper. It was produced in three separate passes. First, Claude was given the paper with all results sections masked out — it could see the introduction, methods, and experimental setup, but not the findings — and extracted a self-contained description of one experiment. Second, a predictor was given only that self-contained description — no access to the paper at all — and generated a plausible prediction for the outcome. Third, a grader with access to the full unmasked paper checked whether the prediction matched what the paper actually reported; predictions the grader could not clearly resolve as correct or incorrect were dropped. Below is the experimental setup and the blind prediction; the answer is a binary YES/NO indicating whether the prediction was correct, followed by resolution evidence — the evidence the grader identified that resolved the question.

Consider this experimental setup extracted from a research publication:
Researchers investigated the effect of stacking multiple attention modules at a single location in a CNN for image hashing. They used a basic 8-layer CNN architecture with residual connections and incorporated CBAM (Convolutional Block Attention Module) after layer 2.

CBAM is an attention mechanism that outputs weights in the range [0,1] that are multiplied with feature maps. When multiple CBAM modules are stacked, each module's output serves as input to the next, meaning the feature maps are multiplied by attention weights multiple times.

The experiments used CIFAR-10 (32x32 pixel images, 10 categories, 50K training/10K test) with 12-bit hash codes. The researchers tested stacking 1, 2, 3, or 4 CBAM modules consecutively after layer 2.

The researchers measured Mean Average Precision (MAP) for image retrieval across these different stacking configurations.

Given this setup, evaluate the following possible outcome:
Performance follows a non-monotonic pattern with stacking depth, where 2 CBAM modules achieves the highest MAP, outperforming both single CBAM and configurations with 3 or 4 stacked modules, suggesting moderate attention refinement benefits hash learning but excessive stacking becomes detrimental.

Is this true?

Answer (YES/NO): NO